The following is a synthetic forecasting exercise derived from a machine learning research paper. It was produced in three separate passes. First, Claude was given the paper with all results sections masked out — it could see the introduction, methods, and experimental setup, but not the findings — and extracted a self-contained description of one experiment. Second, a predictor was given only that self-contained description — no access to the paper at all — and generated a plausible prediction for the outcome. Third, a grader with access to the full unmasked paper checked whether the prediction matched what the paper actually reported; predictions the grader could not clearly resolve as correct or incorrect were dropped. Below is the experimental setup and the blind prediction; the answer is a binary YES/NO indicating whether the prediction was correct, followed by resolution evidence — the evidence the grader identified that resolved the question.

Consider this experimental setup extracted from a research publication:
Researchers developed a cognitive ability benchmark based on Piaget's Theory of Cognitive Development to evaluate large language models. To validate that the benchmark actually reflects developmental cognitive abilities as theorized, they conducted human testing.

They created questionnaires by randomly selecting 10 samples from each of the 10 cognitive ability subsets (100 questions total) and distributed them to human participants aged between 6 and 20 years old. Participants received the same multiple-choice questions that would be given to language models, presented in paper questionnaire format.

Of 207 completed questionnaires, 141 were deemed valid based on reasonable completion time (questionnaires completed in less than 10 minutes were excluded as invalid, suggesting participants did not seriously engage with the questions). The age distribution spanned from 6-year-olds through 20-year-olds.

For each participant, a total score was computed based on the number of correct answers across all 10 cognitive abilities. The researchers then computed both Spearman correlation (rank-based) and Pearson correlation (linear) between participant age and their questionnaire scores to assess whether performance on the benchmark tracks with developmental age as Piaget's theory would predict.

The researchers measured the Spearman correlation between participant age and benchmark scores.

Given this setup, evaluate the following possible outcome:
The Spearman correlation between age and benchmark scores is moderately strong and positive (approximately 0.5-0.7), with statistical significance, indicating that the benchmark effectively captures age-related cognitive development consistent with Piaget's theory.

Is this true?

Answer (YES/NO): NO